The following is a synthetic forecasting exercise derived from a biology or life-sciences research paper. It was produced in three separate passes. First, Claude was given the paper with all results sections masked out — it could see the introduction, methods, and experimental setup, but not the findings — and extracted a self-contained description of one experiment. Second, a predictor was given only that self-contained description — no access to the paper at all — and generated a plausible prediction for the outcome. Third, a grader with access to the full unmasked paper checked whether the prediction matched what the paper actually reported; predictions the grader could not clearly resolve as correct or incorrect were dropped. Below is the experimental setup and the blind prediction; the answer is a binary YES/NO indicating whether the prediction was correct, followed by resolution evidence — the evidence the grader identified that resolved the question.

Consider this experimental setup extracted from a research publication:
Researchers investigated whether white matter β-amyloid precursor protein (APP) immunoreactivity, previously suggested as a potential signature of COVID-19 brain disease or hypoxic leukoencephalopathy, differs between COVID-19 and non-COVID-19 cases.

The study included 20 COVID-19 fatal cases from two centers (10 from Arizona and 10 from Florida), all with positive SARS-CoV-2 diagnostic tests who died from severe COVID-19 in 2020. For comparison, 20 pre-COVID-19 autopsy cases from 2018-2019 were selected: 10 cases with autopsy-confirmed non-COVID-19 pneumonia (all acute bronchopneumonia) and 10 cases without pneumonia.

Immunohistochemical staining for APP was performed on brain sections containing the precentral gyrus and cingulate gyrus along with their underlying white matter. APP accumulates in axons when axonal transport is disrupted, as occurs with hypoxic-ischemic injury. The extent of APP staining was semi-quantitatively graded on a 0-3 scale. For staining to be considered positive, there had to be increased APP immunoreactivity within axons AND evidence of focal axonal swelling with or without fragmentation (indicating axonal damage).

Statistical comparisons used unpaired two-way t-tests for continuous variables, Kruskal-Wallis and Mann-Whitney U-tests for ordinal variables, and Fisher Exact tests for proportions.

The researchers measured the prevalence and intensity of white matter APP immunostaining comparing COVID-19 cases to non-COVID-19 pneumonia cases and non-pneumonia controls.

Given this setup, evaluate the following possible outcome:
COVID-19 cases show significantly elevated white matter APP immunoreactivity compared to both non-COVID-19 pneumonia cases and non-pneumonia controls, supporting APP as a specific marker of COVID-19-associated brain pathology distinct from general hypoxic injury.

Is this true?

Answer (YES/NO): NO